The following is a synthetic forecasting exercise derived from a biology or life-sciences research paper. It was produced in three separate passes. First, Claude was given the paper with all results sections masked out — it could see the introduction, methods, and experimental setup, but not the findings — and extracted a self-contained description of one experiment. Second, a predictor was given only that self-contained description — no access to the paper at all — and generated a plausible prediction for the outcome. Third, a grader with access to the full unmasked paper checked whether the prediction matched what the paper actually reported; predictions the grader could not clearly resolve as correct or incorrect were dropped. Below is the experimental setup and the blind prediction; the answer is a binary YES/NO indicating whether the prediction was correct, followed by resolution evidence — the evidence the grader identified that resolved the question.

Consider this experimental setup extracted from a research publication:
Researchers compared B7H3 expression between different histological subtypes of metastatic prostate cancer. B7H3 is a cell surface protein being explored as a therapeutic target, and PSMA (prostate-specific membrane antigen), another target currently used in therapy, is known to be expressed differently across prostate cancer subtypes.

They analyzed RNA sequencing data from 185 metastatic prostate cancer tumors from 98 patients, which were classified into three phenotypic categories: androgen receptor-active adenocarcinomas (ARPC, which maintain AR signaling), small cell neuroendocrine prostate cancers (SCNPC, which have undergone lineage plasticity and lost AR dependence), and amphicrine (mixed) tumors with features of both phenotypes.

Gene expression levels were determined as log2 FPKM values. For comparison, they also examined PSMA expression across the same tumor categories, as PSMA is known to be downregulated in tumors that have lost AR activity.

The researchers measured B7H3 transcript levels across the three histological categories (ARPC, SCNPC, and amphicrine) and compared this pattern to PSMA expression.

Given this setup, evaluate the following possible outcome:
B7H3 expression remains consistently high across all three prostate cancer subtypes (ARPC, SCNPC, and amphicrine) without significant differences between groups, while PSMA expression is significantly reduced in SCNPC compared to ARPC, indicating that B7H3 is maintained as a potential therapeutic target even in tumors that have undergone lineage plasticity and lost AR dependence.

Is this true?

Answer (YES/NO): NO